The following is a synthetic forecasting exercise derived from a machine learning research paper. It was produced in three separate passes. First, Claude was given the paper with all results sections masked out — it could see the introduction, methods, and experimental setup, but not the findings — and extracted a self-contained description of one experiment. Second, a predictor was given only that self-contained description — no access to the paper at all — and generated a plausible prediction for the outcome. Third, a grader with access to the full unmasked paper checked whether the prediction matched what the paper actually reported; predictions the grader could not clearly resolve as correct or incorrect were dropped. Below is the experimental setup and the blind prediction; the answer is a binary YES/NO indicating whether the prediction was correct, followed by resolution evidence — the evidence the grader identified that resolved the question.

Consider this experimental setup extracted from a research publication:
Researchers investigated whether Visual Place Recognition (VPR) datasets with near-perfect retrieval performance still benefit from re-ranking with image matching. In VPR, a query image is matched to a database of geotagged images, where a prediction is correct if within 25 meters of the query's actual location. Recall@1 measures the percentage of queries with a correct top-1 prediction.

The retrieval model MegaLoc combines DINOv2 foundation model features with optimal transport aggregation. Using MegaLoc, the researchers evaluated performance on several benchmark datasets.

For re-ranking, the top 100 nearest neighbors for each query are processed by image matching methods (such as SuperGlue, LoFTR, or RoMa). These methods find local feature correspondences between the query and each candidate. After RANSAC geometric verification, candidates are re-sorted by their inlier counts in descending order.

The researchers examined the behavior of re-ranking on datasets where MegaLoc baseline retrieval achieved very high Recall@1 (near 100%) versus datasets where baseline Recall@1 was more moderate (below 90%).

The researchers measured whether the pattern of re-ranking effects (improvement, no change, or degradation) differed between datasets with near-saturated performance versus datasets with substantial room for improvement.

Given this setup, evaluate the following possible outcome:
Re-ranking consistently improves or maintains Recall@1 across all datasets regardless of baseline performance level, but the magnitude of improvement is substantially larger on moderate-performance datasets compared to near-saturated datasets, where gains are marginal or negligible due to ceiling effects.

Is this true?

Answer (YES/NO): NO